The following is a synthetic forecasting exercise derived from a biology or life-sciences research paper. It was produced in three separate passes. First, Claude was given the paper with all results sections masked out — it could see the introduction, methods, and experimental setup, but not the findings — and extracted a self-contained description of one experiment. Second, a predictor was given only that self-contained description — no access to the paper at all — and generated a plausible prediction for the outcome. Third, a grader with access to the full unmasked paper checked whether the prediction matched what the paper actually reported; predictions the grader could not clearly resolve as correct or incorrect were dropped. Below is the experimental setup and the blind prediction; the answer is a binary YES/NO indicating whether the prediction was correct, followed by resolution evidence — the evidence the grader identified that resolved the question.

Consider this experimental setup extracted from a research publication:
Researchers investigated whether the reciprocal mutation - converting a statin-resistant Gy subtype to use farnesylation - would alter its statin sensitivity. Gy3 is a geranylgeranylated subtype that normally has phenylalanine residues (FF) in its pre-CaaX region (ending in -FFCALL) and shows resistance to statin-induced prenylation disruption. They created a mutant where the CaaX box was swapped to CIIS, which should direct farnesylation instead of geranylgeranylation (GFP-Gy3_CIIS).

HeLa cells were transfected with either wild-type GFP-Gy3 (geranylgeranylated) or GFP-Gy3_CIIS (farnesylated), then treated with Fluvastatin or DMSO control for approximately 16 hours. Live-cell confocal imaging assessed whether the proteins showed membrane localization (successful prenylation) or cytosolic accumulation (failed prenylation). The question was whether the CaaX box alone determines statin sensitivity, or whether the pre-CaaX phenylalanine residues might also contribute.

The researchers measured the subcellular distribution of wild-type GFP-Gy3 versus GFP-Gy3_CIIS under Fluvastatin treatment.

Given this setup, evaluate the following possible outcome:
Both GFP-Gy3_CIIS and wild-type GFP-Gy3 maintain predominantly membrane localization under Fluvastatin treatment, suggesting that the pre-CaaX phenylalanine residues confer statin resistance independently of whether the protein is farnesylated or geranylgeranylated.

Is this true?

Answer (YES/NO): NO